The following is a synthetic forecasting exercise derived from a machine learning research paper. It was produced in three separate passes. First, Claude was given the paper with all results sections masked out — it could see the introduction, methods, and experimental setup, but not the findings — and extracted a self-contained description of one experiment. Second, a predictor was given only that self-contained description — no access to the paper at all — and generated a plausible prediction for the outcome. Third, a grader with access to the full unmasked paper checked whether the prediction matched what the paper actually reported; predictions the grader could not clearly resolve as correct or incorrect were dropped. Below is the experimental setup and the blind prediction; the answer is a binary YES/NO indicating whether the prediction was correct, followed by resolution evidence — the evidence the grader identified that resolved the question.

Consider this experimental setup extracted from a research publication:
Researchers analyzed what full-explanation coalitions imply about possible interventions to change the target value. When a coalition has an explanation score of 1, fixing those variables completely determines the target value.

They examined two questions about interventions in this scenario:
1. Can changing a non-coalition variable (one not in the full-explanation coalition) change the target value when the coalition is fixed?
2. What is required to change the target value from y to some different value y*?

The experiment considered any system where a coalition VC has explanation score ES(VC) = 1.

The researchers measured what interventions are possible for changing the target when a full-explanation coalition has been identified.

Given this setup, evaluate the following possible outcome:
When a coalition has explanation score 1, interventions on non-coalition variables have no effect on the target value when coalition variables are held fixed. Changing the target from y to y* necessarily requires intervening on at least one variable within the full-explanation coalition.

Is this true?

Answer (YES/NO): YES